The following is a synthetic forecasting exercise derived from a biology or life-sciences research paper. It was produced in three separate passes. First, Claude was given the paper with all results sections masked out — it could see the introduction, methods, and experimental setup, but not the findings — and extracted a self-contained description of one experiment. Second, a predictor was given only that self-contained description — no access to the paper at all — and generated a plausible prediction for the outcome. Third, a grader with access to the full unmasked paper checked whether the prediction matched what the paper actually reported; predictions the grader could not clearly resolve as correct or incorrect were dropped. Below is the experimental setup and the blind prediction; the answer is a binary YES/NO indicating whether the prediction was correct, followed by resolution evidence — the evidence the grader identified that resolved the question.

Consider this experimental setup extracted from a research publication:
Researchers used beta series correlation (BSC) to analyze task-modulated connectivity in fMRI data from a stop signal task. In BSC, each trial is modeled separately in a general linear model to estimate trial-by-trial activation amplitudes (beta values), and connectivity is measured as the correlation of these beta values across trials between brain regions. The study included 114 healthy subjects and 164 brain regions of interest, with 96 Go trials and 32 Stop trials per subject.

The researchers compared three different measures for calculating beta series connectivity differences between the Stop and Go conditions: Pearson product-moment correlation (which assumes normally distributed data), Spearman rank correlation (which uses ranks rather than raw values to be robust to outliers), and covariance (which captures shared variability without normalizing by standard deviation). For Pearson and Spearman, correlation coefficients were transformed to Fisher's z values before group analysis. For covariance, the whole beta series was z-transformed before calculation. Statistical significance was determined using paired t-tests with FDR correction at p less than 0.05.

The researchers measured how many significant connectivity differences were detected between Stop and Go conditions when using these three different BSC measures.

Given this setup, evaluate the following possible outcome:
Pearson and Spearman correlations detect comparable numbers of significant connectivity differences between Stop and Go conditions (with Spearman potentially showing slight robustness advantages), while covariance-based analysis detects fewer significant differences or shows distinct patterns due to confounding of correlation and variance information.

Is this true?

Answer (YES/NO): NO